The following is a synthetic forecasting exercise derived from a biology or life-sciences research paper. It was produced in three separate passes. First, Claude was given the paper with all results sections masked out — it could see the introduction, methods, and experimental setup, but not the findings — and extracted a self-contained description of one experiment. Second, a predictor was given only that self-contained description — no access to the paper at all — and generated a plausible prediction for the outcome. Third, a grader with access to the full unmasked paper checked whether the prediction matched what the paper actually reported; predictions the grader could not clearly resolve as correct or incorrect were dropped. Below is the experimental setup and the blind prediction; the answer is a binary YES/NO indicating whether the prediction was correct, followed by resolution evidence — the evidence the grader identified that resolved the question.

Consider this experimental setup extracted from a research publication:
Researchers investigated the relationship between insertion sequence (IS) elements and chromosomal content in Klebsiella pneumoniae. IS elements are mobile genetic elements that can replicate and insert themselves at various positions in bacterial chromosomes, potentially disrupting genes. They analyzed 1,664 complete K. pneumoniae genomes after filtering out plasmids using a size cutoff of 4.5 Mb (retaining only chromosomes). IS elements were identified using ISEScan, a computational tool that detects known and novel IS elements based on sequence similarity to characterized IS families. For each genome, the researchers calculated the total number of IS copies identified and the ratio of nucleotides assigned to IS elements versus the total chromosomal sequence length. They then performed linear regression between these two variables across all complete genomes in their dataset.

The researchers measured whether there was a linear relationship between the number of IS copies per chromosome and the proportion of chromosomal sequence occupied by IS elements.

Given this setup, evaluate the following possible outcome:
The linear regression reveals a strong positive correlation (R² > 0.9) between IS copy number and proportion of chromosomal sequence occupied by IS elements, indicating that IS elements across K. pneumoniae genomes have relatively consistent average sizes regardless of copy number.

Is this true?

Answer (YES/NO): NO